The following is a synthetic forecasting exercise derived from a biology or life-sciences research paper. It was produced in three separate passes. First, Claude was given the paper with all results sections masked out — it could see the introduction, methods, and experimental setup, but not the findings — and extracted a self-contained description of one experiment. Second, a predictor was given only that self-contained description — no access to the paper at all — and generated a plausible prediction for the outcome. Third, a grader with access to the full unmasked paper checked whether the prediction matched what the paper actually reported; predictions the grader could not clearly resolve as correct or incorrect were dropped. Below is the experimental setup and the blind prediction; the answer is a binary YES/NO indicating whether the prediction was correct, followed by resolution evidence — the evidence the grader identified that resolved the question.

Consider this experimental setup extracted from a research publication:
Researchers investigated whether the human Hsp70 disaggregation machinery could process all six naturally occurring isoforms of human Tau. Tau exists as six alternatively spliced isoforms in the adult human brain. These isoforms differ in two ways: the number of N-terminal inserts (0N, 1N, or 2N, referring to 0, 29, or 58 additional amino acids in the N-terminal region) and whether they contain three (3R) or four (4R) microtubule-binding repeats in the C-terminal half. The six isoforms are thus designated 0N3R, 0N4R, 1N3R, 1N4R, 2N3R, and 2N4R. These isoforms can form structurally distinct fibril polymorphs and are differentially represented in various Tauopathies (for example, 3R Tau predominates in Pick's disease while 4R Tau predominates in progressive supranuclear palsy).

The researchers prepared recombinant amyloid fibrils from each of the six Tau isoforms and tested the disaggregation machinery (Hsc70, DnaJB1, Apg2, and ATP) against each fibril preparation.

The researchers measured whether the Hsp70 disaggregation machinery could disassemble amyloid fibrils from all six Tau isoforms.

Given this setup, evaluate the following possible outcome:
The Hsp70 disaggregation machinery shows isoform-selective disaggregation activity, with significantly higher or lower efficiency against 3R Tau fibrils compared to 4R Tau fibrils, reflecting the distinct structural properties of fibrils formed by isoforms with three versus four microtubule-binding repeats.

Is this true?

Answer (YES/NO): YES